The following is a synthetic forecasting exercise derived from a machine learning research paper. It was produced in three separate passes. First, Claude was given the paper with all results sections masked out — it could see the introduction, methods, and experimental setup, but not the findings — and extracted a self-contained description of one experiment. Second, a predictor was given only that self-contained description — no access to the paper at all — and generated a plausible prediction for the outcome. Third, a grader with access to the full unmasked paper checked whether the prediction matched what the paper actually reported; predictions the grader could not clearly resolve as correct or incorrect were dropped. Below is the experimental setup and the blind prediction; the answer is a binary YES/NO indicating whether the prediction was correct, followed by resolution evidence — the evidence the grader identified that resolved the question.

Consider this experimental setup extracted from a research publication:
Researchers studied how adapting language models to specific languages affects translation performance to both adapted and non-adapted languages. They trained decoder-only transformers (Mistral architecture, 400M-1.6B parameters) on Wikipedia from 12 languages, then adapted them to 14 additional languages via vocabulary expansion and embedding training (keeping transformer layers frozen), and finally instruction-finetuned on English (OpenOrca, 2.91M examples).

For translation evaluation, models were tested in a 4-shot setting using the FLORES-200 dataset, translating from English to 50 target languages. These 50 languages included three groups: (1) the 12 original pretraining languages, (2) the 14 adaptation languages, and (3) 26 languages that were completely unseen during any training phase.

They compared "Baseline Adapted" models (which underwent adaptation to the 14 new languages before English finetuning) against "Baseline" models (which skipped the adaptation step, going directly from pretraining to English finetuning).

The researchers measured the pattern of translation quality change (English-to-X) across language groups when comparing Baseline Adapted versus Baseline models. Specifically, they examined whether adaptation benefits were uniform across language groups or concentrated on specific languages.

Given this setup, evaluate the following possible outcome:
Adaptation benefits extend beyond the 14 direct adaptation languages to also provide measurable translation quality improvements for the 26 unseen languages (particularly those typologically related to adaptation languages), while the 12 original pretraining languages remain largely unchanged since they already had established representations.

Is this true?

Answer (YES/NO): NO